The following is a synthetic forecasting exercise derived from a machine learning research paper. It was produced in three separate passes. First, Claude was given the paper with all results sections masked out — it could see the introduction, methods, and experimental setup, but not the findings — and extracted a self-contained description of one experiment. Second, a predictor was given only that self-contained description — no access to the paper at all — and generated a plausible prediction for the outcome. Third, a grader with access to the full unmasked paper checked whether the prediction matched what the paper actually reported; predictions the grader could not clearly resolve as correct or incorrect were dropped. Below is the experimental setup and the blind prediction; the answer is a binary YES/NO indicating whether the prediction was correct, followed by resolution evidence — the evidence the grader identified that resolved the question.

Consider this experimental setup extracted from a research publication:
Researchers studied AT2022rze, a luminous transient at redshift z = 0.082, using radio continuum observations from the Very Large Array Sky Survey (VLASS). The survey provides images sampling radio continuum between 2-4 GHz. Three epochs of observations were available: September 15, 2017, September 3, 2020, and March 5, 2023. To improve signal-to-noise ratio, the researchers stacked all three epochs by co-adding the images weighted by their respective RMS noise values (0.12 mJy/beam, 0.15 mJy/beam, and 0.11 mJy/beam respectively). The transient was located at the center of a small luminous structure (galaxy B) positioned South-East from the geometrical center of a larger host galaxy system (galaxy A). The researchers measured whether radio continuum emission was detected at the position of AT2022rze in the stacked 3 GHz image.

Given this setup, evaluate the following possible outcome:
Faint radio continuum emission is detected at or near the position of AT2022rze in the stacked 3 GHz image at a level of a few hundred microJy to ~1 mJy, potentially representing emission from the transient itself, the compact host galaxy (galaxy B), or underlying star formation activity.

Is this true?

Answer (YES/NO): NO